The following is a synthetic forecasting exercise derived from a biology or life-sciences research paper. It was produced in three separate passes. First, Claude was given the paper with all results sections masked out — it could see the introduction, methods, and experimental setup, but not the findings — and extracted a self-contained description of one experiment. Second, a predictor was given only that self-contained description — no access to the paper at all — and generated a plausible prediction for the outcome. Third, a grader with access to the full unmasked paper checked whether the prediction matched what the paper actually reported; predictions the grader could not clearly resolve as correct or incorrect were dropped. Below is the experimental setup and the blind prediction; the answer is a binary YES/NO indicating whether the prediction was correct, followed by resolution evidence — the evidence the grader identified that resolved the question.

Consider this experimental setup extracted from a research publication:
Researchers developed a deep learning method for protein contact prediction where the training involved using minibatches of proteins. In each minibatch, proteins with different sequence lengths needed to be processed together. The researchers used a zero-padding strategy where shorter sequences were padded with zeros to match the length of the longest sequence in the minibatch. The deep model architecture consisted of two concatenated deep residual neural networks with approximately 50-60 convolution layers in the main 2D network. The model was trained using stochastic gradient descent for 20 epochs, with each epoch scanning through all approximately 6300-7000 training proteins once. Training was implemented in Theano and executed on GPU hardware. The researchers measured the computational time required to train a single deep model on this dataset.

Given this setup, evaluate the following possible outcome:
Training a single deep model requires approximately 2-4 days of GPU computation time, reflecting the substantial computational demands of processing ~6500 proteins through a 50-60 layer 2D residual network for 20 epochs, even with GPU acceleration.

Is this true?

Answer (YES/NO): NO